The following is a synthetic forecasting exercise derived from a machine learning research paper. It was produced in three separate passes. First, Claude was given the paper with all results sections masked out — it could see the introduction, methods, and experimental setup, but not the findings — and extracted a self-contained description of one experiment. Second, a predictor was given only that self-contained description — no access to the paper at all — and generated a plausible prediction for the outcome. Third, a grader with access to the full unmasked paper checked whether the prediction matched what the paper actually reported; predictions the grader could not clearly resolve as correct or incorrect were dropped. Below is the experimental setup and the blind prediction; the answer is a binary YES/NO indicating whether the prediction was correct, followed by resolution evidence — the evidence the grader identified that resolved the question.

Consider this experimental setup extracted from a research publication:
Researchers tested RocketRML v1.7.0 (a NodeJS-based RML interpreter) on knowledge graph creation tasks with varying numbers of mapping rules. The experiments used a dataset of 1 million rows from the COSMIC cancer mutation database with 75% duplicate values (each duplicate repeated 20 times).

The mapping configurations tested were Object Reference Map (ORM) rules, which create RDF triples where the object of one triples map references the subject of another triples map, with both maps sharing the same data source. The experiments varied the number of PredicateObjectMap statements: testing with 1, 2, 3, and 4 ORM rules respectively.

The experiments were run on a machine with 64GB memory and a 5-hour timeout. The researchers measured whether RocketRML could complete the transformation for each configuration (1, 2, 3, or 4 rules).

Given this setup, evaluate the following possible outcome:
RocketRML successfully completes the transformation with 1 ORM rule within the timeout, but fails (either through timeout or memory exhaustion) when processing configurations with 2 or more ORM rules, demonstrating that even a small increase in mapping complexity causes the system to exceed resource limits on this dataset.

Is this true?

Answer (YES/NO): YES